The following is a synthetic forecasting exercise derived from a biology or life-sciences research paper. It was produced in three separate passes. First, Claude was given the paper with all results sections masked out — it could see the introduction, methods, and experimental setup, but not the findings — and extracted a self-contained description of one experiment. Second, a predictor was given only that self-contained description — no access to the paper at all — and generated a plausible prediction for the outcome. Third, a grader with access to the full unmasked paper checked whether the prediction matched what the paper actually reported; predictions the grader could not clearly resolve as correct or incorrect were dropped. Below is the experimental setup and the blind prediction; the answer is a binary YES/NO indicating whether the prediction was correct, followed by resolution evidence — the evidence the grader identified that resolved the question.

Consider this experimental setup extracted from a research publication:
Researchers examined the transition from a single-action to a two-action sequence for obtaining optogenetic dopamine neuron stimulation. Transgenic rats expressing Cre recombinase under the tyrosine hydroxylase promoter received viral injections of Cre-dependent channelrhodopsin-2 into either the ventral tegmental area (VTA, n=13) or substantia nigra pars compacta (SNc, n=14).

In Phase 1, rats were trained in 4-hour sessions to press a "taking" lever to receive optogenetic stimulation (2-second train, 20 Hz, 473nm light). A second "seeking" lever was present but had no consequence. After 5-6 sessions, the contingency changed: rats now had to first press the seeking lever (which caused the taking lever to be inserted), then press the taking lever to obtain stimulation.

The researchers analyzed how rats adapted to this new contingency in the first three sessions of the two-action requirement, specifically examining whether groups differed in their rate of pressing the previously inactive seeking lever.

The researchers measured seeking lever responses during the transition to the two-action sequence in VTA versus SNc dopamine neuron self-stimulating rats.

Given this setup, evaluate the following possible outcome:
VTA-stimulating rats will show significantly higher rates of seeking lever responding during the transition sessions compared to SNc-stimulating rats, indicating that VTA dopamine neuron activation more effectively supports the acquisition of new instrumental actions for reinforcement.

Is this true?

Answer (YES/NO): YES